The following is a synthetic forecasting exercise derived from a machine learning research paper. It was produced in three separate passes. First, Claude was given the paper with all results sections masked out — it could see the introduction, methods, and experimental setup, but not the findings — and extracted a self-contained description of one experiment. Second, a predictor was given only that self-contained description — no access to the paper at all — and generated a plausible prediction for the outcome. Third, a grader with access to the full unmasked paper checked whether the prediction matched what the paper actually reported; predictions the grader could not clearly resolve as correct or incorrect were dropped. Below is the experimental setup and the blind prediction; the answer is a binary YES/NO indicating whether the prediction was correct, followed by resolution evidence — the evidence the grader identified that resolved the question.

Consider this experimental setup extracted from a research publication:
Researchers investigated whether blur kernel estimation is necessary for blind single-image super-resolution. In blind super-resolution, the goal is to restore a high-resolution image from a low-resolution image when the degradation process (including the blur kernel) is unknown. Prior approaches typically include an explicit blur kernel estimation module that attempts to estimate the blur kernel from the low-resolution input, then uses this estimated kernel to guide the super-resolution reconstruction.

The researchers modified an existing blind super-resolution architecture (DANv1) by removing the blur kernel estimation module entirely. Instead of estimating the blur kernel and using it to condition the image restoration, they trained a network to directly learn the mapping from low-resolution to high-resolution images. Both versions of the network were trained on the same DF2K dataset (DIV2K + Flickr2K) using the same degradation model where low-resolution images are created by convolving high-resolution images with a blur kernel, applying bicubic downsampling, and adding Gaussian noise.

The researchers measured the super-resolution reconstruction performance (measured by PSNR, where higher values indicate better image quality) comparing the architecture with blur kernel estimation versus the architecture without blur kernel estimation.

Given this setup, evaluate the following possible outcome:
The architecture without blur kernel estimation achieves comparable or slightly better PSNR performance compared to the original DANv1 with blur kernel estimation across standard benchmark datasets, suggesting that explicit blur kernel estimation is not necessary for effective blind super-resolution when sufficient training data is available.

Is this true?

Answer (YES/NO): YES